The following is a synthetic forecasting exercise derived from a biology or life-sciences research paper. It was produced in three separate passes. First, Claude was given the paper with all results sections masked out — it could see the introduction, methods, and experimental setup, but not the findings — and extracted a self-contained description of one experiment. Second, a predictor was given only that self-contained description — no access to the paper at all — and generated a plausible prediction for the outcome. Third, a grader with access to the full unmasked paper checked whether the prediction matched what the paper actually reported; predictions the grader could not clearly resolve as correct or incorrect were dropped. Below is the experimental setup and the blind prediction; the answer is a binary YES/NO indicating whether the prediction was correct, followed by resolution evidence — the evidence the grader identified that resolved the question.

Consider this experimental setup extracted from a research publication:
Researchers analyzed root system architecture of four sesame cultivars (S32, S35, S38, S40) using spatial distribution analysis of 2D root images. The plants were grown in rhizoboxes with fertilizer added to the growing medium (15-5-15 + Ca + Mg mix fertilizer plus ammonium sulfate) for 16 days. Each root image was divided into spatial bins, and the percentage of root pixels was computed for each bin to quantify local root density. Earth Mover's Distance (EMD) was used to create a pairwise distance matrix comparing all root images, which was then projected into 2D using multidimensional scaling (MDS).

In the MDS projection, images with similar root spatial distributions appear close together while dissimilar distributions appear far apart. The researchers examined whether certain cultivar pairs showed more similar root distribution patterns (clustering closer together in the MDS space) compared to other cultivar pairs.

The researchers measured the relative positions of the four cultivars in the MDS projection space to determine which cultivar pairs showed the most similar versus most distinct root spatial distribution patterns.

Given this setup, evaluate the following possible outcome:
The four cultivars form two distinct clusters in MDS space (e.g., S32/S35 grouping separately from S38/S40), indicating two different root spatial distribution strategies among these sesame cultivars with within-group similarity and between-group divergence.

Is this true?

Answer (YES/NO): NO